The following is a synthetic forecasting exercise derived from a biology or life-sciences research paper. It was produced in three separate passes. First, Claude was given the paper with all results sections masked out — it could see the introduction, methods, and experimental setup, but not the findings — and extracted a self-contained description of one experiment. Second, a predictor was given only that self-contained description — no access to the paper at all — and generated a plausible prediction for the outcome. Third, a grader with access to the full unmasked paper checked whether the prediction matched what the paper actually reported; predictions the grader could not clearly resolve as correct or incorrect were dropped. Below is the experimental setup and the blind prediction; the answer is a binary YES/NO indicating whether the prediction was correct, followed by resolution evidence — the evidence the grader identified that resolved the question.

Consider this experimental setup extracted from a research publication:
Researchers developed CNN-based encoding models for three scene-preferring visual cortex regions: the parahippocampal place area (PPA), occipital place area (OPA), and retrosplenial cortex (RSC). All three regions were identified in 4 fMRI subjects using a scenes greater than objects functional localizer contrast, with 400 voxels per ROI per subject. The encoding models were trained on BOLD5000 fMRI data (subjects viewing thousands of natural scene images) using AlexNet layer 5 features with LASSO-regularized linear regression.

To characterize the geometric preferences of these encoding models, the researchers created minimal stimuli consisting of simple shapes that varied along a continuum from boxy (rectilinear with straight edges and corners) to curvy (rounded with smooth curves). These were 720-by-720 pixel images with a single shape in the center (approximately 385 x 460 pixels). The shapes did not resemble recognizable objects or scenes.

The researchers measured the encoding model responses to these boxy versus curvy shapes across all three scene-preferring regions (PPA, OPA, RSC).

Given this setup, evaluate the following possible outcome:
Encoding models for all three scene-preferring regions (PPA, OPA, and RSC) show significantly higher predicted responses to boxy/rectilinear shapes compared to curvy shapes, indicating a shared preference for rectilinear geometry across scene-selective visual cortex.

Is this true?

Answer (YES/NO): YES